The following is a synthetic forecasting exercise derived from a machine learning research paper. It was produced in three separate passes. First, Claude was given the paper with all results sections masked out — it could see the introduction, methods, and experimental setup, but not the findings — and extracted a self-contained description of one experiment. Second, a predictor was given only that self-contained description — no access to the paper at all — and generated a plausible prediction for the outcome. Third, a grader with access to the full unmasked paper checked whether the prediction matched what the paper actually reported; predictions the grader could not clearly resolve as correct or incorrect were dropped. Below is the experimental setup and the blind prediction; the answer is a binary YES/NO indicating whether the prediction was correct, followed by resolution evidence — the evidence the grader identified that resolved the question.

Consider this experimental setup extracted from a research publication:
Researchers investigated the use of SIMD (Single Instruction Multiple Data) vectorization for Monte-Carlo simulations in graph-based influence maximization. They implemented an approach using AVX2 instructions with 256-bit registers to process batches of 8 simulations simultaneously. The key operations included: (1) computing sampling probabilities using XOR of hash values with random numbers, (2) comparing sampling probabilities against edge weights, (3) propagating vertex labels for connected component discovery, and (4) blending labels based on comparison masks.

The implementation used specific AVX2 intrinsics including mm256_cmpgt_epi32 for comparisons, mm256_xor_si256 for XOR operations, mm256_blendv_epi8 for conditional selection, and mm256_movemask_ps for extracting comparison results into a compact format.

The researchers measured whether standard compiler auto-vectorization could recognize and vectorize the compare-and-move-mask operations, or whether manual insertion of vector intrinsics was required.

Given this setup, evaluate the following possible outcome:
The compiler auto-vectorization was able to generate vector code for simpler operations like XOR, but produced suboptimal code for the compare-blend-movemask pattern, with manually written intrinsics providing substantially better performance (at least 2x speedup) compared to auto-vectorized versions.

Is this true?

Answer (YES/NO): NO